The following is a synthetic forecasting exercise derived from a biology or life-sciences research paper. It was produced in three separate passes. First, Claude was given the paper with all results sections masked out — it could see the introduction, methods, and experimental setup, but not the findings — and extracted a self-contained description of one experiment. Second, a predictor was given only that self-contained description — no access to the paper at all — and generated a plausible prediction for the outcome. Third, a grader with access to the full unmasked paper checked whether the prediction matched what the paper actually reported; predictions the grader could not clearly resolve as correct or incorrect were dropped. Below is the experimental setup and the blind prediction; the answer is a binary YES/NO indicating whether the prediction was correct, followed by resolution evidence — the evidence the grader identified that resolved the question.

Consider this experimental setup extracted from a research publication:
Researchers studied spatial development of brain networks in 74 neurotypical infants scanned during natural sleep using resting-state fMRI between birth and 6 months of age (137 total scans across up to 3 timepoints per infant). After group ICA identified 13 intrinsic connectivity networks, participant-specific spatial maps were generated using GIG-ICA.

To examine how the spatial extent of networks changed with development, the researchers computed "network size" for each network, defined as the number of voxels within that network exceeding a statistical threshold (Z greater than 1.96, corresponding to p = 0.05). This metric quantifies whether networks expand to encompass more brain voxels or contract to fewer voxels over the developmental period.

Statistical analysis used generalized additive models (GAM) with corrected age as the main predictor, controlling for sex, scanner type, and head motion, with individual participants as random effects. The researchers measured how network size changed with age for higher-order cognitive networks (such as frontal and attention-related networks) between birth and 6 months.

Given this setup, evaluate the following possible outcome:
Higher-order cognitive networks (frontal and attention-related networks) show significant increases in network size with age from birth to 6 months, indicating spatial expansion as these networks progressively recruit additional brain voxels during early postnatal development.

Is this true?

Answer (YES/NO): NO